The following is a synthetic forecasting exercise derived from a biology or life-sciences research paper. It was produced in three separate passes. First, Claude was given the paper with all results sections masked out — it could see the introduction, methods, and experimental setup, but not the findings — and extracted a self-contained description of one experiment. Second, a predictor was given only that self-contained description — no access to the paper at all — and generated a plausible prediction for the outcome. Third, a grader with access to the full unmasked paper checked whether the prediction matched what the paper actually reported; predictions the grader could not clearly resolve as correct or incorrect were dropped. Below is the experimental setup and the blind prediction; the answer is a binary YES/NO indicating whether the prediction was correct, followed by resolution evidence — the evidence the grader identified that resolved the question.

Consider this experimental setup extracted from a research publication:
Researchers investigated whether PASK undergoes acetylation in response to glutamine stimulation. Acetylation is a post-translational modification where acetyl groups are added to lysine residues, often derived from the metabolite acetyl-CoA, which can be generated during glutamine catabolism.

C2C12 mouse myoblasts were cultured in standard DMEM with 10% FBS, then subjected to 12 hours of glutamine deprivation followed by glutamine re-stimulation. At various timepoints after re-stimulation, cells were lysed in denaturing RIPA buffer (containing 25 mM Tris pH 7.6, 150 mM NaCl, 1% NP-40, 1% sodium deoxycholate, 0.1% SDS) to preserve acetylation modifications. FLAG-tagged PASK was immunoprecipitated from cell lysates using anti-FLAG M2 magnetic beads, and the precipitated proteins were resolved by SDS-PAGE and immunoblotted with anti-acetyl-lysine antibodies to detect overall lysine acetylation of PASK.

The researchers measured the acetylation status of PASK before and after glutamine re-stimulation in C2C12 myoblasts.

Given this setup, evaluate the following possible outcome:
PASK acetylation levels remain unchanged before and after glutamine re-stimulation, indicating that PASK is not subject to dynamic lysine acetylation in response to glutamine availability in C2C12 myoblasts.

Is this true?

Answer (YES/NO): NO